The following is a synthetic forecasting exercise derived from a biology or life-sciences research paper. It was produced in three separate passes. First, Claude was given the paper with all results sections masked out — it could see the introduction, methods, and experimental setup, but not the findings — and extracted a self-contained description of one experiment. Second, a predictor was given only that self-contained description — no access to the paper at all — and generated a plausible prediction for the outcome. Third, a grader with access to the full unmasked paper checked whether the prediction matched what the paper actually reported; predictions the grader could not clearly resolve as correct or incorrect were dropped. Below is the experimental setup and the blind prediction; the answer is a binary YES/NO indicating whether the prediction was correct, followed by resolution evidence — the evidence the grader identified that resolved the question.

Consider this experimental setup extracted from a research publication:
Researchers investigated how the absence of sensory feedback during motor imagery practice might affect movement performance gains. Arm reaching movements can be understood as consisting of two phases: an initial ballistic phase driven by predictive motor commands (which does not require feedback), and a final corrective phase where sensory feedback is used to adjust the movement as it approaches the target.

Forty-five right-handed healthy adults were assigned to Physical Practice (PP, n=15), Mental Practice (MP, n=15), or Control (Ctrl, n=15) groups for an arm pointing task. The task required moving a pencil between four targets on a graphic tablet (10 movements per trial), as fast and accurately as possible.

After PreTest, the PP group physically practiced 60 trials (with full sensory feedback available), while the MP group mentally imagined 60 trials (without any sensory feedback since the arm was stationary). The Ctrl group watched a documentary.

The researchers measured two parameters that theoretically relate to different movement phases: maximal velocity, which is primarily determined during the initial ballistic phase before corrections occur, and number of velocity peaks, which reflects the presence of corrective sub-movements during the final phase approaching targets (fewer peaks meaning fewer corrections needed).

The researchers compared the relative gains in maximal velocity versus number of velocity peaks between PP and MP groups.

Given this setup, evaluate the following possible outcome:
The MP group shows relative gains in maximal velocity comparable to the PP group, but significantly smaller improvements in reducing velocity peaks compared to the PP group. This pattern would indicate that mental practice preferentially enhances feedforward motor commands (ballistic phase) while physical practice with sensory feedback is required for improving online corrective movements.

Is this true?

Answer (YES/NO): YES